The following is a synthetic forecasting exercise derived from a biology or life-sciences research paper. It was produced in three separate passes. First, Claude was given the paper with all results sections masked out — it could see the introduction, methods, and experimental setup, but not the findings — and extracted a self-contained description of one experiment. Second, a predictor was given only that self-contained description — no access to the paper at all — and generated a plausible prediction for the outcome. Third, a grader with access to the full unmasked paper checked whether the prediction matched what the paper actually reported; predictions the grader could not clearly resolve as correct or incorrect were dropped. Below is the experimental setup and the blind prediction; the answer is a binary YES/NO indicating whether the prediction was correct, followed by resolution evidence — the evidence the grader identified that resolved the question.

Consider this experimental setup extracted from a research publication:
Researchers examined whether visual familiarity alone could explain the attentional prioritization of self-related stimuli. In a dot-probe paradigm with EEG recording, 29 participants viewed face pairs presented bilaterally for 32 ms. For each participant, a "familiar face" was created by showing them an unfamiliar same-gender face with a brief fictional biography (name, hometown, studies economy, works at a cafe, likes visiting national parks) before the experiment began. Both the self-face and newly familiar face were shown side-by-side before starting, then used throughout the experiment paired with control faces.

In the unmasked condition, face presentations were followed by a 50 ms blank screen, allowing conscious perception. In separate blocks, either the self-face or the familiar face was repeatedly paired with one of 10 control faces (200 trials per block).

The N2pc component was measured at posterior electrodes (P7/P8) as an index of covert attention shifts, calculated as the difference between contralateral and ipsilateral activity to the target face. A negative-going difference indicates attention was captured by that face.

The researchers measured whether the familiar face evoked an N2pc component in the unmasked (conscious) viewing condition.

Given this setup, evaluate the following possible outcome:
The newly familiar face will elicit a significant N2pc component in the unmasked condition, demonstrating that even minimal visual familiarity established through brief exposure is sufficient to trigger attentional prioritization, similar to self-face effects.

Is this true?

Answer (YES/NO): NO